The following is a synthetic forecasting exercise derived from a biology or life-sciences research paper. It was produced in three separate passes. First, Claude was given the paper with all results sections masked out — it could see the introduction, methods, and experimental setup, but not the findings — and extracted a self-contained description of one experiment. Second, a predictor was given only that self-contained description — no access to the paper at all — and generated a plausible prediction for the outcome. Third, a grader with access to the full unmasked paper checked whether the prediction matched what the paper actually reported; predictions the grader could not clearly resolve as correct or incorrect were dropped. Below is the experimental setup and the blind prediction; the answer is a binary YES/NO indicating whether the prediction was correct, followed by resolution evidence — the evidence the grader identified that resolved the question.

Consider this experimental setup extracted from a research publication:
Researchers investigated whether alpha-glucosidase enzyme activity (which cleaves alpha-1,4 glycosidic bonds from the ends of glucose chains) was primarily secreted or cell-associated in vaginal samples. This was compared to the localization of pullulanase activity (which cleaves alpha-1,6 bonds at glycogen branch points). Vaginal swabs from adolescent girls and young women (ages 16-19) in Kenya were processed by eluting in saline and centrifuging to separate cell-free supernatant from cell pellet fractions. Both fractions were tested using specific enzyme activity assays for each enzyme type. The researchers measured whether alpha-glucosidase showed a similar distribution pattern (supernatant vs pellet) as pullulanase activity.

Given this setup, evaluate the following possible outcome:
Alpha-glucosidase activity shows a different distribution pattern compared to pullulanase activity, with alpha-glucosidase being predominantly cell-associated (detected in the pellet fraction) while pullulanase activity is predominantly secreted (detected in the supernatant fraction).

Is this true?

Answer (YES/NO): NO